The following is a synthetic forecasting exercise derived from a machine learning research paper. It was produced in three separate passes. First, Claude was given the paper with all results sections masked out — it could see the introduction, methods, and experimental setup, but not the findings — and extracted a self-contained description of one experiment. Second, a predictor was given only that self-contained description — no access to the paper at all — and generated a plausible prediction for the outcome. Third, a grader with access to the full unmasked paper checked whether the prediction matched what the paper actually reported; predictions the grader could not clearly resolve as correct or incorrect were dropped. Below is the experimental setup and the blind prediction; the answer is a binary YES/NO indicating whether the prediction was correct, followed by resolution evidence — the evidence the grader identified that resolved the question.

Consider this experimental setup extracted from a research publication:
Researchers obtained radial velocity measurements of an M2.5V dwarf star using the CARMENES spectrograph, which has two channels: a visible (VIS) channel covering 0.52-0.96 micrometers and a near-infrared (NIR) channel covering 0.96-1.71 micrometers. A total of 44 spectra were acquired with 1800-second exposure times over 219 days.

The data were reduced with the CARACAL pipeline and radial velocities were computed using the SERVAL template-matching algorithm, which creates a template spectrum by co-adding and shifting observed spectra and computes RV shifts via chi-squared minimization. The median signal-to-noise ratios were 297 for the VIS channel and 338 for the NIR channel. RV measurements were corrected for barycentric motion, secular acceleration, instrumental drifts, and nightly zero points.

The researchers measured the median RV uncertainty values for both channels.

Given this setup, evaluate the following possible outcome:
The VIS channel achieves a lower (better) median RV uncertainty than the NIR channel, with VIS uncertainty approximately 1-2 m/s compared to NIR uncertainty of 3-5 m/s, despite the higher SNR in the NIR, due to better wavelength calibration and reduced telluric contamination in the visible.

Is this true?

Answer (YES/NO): NO